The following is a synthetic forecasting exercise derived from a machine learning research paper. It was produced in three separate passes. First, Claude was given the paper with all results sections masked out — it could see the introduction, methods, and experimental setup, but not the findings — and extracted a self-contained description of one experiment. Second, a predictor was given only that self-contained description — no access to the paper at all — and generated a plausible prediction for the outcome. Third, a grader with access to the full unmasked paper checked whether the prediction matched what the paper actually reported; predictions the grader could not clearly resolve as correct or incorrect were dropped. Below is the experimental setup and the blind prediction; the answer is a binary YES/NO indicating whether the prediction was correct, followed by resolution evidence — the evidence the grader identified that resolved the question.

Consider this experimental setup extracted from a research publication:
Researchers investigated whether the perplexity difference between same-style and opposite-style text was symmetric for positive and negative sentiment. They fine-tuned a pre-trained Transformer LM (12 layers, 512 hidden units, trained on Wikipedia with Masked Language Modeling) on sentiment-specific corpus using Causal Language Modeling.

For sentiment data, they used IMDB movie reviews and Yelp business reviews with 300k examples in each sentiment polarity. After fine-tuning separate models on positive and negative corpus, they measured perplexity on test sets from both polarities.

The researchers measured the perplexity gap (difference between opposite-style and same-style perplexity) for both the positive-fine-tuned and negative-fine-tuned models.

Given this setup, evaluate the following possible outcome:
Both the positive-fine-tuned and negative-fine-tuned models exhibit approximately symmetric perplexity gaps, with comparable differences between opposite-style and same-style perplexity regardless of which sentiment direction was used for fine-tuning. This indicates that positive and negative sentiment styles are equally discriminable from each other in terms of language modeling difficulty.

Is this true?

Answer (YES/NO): NO